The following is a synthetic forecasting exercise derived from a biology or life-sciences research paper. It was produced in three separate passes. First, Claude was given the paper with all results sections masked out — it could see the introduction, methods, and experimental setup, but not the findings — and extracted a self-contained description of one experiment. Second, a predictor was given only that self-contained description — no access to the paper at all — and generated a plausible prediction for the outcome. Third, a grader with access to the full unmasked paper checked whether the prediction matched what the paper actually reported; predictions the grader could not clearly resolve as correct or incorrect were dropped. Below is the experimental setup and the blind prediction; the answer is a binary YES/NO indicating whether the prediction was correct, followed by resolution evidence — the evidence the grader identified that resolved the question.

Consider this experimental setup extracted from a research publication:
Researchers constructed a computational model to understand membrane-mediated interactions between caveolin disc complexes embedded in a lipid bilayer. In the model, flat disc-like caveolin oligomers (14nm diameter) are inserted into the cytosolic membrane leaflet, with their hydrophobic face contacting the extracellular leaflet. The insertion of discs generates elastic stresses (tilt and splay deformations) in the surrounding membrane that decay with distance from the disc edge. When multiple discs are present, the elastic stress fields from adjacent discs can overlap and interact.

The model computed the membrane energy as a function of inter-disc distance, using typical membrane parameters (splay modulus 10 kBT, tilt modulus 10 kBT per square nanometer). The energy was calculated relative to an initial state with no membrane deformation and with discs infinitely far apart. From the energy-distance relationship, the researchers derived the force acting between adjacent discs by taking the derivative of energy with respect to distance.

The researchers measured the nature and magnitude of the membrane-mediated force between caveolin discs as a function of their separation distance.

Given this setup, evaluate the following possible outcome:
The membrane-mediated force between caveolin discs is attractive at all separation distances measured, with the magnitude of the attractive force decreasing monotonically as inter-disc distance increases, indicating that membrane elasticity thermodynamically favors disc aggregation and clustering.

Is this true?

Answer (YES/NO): NO